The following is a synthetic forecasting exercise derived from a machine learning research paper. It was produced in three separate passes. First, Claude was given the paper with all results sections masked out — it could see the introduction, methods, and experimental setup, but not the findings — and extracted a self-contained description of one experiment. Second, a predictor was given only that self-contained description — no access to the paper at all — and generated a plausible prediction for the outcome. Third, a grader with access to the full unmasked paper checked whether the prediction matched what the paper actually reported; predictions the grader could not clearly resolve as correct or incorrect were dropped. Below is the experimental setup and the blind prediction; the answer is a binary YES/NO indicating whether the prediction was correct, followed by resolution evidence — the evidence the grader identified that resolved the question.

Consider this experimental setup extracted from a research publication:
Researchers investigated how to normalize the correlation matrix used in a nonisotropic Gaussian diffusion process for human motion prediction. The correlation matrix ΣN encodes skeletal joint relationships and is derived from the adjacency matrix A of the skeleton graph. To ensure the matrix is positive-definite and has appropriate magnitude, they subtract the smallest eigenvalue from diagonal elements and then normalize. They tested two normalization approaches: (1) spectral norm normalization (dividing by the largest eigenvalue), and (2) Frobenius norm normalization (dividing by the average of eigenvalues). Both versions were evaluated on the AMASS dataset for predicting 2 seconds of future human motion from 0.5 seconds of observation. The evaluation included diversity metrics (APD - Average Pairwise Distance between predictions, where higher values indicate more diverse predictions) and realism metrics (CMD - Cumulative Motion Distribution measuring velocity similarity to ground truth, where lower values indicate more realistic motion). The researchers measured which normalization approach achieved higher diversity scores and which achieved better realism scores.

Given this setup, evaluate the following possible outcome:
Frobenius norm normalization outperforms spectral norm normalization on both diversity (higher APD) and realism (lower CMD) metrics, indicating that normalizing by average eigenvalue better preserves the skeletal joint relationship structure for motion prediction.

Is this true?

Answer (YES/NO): NO